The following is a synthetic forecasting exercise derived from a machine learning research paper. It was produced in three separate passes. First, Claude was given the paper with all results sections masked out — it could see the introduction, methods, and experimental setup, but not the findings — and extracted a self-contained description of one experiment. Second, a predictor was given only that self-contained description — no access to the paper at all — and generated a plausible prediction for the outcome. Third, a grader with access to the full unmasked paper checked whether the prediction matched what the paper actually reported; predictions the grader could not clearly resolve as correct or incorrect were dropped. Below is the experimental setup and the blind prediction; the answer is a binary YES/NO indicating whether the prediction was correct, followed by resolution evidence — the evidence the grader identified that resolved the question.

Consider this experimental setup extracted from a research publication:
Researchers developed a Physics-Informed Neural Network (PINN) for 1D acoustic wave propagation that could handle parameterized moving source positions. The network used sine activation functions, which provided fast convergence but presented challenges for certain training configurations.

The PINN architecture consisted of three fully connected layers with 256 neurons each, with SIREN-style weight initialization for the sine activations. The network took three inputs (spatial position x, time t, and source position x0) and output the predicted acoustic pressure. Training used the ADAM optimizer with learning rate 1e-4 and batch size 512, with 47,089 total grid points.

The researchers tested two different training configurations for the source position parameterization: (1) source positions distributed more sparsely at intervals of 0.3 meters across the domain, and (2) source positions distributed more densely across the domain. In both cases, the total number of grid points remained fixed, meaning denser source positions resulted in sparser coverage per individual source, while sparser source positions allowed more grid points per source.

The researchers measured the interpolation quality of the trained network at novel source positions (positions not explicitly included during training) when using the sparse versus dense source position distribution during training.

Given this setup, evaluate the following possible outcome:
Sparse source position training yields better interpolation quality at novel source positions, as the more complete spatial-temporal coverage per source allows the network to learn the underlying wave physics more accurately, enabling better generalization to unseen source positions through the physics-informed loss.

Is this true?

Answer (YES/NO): NO